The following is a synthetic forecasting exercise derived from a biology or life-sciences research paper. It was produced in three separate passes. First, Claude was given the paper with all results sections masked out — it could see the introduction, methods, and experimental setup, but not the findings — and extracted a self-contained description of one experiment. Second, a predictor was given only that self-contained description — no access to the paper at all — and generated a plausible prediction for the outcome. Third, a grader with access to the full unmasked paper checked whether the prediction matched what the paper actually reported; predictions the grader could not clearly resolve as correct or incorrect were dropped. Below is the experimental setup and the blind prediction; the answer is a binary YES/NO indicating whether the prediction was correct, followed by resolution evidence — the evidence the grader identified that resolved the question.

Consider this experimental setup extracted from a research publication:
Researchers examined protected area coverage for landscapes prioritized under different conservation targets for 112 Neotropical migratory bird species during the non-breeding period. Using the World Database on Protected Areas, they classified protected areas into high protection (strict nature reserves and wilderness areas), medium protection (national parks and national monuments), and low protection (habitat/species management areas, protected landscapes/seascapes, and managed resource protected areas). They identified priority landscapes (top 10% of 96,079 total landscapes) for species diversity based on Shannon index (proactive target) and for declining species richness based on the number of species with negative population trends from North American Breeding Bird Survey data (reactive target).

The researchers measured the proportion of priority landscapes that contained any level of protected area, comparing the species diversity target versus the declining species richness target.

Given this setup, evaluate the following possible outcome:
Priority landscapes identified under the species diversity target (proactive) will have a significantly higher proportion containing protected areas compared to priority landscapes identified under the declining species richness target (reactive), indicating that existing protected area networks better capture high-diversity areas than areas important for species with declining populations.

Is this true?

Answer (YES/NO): NO